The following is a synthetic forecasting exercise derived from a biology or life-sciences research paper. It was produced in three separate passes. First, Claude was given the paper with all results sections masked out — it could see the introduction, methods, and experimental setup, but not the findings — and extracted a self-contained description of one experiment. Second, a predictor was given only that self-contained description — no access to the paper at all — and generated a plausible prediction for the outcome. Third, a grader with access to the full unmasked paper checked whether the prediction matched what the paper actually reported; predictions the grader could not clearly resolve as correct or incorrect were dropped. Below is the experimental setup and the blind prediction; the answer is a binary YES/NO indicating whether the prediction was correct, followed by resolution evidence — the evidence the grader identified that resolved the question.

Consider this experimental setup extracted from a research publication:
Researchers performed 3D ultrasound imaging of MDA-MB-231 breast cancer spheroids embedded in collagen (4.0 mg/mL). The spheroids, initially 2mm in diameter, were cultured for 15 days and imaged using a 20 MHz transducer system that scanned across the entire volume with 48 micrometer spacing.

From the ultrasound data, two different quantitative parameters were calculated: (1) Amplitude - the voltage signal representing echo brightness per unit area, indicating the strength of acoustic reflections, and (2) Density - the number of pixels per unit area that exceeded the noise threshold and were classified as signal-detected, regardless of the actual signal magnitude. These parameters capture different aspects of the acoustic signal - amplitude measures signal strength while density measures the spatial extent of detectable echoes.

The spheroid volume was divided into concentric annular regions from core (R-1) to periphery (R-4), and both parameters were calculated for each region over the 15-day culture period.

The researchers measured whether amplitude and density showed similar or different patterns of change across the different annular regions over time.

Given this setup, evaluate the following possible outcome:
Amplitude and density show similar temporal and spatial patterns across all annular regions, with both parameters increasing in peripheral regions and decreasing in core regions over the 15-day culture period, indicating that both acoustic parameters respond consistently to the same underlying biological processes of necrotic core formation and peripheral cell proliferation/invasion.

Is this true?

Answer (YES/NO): NO